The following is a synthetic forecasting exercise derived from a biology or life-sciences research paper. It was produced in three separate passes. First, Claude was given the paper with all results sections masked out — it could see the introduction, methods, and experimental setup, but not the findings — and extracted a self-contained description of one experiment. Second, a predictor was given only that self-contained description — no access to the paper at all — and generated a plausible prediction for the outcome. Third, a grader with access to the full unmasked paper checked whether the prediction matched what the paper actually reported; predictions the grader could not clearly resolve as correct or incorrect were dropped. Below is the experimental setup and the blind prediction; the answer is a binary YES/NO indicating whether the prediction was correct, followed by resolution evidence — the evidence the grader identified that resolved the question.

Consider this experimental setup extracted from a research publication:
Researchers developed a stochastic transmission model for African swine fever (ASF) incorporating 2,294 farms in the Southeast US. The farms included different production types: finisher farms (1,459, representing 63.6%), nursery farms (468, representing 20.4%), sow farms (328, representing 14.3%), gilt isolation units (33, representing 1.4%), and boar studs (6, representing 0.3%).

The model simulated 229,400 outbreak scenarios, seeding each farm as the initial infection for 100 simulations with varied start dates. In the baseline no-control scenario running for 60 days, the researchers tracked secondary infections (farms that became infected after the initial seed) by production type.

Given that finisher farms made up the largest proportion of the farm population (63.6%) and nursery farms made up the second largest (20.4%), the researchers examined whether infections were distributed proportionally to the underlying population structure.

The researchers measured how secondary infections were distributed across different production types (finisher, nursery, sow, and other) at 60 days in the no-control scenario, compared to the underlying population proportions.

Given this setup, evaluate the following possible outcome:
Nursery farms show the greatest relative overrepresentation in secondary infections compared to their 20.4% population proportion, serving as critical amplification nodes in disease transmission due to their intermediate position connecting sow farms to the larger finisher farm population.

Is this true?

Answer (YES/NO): YES